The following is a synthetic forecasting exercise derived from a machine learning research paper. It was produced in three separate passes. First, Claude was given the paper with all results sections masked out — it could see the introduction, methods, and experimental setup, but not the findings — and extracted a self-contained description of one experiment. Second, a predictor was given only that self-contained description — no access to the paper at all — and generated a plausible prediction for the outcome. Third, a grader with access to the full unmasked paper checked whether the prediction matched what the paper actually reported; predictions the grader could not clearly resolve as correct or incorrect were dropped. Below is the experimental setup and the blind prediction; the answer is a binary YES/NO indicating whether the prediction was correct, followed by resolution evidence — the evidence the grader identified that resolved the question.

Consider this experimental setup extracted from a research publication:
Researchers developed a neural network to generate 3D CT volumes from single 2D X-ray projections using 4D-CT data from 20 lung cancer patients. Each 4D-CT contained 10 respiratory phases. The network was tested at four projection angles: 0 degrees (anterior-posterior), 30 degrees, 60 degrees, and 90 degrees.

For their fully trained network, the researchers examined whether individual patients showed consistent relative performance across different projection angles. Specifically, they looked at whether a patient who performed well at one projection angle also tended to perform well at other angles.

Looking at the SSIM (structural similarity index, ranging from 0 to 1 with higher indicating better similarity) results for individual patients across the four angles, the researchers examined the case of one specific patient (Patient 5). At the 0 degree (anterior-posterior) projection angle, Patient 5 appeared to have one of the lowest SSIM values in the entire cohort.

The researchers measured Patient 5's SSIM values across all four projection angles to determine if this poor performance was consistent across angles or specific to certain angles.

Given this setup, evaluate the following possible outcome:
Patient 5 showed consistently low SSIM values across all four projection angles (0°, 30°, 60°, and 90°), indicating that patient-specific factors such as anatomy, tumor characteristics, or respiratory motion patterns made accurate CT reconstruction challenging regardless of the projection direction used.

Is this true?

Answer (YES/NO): NO